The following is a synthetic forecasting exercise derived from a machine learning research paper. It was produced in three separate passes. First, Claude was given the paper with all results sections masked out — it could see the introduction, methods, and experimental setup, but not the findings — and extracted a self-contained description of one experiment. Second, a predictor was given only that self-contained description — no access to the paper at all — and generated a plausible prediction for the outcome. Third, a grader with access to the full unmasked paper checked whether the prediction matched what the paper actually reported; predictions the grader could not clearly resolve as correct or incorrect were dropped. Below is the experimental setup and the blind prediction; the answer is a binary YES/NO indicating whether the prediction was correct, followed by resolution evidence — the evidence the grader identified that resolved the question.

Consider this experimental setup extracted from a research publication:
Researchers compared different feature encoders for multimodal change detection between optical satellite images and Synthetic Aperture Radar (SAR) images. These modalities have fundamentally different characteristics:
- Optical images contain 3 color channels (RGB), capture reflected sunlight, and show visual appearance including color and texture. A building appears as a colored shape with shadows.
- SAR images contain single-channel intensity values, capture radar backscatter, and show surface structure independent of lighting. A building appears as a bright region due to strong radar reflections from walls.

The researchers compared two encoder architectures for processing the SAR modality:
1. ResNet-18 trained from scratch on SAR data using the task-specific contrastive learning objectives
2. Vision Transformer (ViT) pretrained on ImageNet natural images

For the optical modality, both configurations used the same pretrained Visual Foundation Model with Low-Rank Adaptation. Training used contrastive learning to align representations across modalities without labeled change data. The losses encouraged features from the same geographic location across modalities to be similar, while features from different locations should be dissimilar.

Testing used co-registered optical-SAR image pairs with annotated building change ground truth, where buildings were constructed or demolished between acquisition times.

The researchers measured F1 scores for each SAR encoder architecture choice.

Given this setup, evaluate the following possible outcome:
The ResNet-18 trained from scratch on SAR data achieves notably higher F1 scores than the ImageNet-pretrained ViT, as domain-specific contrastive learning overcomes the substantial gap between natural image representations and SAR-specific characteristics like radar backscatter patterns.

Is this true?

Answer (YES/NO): YES